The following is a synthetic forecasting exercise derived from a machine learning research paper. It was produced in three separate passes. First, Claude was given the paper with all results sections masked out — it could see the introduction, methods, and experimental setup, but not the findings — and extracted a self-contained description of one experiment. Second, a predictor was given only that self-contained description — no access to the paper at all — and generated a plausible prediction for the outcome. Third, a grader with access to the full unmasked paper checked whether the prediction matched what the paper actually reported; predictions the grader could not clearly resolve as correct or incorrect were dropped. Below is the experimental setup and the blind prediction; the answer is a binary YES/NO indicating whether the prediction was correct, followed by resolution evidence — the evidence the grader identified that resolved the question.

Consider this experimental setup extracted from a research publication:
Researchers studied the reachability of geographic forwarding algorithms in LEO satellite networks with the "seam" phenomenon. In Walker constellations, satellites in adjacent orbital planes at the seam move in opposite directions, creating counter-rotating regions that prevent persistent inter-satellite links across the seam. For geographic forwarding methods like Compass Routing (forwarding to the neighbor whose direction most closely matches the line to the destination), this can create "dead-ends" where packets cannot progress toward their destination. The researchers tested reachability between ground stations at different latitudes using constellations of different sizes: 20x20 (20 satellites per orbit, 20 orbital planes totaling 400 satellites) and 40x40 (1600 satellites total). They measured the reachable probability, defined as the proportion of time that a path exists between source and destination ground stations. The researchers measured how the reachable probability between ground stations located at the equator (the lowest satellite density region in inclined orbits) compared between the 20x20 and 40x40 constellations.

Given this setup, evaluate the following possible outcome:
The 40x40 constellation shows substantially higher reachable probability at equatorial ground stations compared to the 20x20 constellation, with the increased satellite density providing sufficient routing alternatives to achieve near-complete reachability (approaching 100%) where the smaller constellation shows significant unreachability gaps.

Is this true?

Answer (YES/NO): YES